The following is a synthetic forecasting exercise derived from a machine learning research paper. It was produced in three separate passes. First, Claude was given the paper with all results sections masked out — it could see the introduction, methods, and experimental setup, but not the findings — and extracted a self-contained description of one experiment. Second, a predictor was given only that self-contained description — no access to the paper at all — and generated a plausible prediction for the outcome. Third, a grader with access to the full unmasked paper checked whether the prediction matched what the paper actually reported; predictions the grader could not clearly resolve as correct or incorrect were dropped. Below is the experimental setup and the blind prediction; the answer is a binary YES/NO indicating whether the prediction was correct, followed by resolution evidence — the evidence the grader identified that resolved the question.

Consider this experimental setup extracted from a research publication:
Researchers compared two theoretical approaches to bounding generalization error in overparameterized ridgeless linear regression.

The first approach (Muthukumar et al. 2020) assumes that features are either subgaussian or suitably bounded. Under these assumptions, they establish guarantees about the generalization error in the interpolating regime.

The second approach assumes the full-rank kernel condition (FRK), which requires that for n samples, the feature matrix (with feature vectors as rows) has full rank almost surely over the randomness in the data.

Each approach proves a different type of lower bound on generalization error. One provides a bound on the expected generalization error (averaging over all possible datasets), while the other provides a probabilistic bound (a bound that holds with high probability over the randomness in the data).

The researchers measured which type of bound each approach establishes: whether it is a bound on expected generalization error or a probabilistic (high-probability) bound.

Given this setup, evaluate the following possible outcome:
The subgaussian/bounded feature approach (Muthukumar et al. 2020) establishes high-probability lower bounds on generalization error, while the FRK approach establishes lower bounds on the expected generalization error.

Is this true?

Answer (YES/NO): YES